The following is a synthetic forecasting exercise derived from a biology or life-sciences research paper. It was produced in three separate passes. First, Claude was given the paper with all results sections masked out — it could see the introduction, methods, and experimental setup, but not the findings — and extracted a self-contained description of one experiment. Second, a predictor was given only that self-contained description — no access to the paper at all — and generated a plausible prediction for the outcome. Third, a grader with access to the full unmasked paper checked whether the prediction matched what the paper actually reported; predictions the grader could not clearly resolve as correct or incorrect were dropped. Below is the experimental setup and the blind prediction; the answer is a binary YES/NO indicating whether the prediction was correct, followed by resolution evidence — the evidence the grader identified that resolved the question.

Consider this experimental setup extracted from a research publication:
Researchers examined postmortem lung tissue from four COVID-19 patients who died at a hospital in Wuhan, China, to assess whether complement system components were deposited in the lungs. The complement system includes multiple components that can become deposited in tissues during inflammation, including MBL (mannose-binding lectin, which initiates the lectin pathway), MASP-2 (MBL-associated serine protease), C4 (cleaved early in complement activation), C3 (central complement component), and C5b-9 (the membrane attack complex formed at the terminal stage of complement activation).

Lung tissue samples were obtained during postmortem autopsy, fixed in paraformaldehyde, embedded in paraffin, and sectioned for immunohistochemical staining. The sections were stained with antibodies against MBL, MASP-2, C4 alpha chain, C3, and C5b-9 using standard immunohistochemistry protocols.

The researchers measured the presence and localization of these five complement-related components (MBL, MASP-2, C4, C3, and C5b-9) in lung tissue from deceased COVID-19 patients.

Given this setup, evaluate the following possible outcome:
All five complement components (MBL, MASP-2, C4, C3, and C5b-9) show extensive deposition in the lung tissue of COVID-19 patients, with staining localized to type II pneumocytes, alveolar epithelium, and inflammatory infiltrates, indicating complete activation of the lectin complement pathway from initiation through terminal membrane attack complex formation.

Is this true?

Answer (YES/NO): YES